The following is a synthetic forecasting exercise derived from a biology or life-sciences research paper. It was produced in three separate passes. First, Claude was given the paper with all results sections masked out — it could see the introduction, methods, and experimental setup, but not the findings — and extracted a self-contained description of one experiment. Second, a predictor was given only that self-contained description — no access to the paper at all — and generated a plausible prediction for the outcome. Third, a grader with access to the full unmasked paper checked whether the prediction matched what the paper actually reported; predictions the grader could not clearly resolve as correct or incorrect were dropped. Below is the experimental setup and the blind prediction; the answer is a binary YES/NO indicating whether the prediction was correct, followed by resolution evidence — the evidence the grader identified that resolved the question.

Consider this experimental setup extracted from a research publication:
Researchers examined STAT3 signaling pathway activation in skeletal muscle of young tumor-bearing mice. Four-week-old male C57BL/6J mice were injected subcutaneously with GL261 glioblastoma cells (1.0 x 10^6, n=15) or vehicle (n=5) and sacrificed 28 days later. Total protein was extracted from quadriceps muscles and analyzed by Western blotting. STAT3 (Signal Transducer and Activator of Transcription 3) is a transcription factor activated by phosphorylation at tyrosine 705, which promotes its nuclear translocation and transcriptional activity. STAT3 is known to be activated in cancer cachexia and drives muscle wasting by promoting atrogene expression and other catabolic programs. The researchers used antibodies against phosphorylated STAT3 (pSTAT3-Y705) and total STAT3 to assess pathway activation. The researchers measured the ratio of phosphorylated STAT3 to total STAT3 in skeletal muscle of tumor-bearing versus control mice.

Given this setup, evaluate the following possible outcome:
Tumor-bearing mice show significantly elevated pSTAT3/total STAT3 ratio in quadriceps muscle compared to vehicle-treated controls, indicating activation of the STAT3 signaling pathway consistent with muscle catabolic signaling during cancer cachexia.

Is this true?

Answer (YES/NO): YES